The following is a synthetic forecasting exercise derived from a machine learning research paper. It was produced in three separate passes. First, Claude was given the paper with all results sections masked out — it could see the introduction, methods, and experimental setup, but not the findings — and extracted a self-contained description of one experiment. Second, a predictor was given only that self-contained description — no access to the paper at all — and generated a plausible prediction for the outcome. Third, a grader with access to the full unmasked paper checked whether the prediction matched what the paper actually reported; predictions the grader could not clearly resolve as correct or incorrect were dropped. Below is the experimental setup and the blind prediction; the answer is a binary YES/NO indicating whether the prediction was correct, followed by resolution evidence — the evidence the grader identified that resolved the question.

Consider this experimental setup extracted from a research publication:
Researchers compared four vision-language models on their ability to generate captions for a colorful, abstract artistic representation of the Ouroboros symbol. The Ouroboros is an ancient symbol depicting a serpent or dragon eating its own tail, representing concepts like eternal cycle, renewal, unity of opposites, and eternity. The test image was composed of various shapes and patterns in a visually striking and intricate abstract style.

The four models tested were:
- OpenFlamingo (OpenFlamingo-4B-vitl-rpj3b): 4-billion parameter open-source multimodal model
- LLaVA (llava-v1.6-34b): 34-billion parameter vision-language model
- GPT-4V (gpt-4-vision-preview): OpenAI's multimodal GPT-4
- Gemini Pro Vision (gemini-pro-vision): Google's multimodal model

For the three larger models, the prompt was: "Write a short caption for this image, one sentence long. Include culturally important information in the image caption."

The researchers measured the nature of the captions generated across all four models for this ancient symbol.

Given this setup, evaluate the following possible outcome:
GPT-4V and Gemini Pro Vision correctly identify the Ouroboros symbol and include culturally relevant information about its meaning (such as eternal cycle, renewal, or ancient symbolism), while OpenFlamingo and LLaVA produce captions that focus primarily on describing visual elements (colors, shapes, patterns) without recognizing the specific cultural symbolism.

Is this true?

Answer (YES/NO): NO